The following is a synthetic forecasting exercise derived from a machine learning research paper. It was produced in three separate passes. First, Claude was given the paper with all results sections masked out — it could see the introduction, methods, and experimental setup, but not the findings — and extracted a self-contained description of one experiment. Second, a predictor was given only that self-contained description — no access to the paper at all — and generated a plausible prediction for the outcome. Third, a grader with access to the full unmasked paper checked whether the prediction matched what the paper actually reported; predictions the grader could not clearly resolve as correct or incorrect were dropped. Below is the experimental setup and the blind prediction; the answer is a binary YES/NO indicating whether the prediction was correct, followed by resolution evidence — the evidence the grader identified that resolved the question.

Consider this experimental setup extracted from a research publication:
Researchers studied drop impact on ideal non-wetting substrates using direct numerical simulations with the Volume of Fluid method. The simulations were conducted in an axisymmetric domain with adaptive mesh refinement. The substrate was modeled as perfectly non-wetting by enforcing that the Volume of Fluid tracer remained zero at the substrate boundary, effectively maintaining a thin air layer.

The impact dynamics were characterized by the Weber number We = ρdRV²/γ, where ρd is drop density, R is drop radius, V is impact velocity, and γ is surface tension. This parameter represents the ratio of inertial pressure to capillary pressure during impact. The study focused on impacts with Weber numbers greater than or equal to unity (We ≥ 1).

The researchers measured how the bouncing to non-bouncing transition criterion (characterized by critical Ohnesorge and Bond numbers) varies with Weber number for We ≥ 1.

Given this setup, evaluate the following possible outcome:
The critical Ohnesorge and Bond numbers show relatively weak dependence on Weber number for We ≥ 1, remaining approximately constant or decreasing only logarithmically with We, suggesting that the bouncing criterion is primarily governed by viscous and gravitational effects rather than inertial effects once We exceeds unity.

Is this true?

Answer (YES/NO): YES